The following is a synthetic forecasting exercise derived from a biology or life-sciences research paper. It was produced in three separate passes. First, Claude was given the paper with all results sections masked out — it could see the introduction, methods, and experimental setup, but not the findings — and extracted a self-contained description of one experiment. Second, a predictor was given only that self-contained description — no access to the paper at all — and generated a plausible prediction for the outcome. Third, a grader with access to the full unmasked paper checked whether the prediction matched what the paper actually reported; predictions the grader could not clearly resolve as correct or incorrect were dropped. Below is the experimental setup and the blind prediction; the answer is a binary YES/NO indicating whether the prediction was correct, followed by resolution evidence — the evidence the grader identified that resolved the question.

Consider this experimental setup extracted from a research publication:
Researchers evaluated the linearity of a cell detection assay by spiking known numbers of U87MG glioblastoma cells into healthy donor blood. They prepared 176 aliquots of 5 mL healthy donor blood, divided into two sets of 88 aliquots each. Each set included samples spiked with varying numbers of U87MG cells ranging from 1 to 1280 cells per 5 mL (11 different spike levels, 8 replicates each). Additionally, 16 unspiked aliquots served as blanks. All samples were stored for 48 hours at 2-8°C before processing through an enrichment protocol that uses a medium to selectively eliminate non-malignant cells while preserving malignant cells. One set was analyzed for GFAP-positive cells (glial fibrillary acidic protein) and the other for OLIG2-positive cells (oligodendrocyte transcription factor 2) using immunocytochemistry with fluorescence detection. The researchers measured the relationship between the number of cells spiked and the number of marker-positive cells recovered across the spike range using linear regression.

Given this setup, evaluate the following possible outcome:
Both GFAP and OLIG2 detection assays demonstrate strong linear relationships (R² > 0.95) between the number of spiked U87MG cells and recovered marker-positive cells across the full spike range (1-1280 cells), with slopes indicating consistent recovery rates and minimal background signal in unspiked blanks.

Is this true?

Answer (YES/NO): NO